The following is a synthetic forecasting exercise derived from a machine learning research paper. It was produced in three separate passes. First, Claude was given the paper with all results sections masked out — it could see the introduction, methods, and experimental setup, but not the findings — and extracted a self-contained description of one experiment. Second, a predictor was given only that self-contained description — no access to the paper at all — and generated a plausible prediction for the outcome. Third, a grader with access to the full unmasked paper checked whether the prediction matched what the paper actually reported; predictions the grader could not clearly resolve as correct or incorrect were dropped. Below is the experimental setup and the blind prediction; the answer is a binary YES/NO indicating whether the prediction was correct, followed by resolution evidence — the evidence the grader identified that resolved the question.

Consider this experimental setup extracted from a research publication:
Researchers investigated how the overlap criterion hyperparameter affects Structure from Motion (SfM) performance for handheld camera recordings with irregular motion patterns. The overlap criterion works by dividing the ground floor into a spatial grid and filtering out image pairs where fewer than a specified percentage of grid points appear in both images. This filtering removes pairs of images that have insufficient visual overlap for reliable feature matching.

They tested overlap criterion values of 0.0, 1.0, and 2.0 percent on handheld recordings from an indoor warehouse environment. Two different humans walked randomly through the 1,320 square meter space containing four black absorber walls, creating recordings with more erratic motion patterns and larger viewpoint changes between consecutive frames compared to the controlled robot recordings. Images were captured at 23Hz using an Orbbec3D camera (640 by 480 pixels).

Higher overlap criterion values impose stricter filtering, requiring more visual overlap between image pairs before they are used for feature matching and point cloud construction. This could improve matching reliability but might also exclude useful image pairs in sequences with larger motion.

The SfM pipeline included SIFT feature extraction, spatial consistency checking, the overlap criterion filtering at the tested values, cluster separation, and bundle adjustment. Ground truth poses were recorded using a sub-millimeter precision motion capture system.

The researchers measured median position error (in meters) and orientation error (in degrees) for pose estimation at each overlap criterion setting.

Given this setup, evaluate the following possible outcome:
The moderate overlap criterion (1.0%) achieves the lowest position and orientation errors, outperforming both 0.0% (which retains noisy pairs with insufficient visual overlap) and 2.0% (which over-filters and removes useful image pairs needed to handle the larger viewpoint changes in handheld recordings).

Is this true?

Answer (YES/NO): YES